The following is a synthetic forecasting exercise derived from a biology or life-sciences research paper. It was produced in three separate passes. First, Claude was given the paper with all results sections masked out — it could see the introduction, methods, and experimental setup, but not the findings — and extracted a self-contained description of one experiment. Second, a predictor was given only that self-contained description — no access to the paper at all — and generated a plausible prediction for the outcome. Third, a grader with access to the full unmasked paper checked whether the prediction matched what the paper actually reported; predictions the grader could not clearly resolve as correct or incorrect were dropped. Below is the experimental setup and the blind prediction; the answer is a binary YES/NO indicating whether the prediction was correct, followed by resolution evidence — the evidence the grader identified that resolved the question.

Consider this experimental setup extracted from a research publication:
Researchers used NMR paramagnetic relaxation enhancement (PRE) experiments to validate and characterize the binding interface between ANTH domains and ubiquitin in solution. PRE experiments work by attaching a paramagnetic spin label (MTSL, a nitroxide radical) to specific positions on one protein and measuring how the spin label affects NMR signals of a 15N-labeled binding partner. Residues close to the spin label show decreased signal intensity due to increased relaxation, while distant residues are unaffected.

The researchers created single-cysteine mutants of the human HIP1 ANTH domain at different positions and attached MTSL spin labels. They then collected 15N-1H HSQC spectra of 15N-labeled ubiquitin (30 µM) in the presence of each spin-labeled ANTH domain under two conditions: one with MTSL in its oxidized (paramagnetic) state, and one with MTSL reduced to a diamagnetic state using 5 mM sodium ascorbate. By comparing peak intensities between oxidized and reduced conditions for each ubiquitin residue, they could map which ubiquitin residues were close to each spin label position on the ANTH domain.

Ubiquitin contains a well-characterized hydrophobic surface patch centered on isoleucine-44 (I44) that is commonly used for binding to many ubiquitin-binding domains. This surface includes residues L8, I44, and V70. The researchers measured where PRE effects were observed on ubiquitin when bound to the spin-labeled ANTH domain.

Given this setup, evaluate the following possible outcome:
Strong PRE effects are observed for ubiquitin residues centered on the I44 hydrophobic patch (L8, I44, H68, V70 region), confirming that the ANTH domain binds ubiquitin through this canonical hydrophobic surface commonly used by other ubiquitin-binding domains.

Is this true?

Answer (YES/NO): YES